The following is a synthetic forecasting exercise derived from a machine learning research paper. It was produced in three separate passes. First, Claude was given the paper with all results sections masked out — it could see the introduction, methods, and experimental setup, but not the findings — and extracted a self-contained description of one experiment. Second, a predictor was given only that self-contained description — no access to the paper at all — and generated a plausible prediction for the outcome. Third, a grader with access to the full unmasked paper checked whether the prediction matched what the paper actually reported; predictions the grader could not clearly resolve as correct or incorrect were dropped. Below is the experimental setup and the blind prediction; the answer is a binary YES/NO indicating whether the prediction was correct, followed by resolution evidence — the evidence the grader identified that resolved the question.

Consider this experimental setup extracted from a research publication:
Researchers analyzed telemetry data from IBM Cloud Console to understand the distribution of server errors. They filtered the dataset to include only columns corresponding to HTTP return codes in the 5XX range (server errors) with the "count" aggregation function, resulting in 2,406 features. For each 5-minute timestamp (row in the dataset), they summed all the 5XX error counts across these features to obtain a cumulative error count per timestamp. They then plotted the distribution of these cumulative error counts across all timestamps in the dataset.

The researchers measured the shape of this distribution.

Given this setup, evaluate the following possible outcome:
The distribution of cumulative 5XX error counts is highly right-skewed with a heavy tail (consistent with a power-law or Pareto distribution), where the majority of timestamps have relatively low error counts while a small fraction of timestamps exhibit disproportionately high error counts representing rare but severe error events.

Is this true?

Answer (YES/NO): YES